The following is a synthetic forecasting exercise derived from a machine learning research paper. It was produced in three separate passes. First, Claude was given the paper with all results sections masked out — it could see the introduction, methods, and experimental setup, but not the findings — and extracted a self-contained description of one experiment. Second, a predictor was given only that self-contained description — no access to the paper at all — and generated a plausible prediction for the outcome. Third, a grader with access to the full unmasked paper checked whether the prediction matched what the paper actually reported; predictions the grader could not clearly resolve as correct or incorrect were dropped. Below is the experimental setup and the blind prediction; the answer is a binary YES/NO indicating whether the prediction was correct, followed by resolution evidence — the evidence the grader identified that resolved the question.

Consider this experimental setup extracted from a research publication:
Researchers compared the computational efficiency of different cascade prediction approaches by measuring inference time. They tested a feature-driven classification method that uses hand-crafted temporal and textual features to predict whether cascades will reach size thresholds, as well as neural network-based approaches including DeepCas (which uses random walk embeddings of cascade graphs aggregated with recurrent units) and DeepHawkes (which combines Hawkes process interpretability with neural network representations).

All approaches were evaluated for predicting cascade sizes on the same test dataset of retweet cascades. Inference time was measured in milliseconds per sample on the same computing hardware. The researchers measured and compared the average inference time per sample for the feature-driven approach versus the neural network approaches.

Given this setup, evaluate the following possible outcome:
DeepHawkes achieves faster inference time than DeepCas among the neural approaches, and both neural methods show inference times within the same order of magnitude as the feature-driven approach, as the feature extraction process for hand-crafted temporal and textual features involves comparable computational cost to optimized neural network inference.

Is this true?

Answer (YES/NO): NO